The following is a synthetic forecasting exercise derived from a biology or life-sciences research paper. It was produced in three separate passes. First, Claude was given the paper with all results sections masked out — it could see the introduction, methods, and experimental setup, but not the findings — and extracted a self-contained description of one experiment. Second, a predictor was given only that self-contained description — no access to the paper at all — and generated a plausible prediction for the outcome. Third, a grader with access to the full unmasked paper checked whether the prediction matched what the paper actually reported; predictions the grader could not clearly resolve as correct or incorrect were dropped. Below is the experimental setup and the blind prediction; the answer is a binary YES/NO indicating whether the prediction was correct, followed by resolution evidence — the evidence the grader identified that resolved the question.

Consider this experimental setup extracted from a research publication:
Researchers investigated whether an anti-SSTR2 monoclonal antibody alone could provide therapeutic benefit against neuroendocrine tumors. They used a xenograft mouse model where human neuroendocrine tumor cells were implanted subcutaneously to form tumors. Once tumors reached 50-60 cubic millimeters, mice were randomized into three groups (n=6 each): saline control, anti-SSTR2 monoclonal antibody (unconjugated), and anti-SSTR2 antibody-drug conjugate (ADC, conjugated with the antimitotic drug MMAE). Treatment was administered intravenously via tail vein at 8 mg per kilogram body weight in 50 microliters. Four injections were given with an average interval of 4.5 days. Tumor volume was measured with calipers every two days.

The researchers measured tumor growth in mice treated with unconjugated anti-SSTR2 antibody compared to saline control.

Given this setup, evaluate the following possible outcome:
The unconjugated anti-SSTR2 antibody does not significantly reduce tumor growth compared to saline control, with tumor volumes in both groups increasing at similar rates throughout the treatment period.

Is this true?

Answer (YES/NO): YES